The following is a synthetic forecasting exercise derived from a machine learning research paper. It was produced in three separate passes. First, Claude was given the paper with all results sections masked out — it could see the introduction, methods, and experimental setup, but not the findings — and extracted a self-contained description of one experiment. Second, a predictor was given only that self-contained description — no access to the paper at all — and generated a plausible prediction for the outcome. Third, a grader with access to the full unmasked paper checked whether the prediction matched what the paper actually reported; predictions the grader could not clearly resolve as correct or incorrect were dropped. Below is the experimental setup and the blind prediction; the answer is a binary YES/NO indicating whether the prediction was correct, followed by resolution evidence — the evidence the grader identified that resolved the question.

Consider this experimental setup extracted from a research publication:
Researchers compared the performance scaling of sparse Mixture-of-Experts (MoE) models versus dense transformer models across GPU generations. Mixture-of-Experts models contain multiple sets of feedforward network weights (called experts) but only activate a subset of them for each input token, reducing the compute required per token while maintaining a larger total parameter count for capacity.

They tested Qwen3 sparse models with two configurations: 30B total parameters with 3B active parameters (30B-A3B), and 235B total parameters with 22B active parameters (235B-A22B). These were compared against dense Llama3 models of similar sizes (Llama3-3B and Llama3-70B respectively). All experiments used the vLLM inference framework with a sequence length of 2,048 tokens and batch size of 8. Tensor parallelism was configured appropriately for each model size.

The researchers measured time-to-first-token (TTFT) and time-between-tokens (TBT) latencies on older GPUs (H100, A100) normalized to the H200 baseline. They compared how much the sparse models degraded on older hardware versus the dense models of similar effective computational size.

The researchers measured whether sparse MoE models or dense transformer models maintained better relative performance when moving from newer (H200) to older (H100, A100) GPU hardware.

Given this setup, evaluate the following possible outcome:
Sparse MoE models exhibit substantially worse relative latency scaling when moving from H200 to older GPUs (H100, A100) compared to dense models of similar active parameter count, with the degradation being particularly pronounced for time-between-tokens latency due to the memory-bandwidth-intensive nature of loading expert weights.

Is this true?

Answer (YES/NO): NO